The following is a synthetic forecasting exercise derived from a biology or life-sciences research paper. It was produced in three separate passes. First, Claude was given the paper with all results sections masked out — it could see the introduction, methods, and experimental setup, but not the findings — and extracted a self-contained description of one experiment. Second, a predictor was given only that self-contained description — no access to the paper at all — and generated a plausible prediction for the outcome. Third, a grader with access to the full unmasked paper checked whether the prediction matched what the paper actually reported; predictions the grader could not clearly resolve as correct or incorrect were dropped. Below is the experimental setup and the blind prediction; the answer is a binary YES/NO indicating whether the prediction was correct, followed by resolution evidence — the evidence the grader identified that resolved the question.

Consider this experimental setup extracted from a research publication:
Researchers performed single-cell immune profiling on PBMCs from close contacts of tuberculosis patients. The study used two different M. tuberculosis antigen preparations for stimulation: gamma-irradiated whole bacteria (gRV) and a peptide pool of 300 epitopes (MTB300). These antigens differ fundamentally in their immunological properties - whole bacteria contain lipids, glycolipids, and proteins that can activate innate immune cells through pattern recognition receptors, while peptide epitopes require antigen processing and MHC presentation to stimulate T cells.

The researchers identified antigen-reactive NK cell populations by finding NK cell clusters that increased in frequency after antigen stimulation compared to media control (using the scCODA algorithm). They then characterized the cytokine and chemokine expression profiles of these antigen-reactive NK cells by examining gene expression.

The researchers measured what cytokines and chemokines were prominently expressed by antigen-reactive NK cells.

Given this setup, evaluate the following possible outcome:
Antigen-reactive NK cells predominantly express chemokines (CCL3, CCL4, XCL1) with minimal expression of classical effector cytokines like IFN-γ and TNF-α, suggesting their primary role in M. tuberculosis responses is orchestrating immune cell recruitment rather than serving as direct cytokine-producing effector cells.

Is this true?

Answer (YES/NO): NO